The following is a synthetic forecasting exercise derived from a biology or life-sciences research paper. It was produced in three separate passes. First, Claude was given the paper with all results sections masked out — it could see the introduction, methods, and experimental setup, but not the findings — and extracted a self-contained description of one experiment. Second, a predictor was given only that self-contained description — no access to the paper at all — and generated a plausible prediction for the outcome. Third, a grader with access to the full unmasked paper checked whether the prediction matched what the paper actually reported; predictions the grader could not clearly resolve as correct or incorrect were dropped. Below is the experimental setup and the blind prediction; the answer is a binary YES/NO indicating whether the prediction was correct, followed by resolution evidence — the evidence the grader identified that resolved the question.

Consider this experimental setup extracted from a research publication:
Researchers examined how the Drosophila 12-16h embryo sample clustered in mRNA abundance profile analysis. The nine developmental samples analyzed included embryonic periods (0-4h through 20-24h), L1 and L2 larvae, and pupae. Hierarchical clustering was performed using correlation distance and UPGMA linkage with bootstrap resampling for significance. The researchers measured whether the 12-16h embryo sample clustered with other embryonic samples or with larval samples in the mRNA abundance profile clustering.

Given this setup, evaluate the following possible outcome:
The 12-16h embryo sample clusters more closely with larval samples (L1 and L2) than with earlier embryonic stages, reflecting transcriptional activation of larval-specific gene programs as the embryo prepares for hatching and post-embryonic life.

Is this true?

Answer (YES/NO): YES